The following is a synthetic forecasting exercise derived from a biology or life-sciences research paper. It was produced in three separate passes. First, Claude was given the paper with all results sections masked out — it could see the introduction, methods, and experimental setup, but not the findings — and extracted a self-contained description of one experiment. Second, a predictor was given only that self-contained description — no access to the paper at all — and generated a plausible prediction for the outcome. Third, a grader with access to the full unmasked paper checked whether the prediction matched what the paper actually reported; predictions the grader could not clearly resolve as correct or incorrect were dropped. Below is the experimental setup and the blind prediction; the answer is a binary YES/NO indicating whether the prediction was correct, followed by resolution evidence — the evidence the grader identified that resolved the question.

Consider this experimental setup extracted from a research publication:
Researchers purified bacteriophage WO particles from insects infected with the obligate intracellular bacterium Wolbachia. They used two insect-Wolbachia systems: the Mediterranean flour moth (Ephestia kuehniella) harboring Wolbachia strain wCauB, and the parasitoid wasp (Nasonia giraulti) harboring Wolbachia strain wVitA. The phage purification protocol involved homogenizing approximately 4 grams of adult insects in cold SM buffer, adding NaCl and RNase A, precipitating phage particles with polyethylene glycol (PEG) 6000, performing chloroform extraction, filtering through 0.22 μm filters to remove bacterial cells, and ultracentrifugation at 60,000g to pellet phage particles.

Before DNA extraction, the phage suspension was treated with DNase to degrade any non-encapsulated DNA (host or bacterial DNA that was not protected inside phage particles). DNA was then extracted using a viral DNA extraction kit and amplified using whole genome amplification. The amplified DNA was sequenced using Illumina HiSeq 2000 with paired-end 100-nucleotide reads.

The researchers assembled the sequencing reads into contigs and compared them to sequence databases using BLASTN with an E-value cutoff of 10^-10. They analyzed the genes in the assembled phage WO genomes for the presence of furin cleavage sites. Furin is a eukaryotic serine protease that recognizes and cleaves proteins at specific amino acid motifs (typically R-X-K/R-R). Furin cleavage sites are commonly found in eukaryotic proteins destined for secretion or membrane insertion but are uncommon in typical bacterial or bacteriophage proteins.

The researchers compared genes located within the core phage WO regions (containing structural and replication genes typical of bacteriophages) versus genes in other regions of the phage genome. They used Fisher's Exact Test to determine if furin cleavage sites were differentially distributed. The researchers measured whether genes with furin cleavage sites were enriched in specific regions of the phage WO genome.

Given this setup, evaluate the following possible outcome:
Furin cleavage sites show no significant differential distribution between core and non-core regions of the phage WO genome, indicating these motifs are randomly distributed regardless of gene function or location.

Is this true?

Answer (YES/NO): NO